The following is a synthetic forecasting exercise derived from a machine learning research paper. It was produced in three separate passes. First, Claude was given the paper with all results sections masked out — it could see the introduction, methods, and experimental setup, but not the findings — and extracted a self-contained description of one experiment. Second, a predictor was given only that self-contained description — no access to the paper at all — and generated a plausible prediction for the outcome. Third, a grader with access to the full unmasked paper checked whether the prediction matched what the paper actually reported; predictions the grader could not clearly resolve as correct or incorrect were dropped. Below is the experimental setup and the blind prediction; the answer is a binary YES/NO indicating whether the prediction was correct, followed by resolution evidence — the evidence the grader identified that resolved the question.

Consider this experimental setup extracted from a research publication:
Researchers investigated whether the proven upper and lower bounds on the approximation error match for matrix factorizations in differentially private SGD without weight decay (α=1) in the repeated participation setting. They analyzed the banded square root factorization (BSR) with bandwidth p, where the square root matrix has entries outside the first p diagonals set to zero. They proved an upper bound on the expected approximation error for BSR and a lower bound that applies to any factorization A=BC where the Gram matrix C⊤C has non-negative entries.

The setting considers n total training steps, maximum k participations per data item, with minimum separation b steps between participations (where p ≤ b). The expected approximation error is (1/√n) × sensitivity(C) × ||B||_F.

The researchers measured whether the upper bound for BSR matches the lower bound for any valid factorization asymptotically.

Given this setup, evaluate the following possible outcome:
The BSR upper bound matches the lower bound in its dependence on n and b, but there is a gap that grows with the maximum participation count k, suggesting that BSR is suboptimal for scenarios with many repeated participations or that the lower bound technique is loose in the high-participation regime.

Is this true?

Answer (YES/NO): NO